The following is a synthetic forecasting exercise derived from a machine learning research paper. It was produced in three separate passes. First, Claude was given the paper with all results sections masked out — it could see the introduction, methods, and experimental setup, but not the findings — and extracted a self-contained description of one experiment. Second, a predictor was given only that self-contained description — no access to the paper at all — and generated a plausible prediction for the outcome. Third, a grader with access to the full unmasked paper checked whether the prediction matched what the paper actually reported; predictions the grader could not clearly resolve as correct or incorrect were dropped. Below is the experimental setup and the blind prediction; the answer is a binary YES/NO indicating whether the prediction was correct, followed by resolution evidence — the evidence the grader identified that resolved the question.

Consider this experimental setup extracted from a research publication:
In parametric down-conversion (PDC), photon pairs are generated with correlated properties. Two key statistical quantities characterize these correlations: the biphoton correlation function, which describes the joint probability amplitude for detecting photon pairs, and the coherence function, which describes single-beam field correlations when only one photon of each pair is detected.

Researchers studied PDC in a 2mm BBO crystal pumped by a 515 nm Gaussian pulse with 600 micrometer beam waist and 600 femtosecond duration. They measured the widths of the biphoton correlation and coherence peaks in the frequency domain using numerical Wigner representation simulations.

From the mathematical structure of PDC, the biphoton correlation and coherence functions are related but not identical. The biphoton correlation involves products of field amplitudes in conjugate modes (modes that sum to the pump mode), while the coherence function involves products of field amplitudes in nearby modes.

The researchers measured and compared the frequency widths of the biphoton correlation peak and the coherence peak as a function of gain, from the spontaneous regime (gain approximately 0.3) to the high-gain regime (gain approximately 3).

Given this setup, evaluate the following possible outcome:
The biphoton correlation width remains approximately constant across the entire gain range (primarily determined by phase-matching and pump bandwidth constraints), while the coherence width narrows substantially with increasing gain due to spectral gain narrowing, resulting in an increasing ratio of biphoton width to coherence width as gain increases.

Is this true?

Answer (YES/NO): NO